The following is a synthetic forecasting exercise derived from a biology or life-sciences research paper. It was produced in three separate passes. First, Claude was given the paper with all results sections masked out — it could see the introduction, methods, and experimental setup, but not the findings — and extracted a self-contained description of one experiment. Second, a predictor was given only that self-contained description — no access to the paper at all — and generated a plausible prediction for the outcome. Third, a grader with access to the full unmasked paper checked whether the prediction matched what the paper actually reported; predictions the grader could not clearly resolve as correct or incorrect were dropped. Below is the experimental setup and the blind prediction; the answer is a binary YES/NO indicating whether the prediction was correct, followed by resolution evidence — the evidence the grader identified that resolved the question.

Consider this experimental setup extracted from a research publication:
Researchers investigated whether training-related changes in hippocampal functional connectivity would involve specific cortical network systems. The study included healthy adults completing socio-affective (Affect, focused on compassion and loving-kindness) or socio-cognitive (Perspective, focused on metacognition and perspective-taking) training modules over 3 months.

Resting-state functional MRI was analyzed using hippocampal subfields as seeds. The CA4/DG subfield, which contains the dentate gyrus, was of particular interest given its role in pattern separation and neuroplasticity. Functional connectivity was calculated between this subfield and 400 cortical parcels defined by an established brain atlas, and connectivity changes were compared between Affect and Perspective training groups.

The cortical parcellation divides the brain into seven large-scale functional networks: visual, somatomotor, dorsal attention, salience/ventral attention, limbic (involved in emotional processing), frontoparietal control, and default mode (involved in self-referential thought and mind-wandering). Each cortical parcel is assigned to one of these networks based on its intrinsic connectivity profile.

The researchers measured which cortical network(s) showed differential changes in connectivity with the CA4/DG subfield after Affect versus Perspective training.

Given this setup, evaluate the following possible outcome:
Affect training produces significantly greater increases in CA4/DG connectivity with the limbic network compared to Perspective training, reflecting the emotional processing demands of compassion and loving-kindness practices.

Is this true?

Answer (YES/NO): NO